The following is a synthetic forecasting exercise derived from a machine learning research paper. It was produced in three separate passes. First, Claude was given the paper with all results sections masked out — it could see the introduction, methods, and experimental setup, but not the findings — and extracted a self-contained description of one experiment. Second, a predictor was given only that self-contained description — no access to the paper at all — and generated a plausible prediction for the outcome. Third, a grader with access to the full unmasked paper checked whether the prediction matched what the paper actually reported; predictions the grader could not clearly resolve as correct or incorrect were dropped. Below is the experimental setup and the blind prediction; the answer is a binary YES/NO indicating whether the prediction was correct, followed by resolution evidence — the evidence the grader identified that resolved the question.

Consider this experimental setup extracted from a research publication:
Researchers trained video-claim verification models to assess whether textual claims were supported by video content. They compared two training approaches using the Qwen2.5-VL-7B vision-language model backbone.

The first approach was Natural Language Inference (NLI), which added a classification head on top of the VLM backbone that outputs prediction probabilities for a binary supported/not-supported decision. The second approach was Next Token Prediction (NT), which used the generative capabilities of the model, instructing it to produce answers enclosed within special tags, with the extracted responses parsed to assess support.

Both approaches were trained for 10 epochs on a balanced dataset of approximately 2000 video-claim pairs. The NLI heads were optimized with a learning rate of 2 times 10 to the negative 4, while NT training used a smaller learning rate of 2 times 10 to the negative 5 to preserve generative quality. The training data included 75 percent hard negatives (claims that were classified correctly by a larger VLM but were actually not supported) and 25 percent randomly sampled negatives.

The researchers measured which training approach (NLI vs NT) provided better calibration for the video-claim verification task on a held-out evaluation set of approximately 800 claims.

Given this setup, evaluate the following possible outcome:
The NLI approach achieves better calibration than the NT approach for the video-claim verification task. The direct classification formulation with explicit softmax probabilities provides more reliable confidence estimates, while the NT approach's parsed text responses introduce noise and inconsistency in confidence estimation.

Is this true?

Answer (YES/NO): NO